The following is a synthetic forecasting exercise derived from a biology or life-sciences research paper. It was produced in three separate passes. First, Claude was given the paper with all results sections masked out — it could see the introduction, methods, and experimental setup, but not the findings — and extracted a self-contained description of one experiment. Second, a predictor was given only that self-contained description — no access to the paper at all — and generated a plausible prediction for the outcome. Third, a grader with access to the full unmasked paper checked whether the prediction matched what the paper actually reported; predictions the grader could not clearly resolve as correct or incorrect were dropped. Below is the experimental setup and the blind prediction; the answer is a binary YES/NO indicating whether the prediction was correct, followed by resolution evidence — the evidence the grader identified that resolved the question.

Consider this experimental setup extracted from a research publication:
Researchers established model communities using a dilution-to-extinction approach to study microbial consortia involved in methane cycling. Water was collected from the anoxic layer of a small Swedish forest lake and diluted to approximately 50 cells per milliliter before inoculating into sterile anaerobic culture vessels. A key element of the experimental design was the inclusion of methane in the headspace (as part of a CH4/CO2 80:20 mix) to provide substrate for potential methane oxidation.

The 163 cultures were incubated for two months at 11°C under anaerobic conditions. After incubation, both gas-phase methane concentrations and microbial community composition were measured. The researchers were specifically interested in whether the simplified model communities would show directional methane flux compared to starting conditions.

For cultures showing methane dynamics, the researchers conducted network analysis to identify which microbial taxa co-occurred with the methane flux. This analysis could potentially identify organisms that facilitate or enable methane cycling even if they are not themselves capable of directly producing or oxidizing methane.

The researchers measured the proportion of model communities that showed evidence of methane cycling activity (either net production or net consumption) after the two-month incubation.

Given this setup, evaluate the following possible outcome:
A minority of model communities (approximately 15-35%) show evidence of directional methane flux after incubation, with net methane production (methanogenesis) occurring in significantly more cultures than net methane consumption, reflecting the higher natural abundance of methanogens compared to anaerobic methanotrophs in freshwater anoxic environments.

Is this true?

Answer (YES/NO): NO